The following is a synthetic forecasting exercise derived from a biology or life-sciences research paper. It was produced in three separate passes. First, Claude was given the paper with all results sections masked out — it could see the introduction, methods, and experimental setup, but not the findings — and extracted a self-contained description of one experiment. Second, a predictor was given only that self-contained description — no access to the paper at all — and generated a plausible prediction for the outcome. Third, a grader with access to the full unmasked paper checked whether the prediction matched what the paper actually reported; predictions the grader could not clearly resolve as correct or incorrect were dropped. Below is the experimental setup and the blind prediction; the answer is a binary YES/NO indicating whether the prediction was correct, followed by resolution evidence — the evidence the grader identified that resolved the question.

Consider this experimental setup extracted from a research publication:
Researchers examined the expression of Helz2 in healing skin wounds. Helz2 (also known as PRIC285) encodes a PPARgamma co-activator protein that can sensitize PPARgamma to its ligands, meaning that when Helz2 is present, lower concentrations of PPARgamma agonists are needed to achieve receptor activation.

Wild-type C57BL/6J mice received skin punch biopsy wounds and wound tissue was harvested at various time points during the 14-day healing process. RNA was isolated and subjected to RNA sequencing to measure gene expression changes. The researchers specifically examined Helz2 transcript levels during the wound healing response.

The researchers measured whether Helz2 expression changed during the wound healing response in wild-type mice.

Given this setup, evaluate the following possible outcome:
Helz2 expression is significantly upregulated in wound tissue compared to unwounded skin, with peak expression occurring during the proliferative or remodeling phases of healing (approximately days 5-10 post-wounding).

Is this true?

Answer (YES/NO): NO